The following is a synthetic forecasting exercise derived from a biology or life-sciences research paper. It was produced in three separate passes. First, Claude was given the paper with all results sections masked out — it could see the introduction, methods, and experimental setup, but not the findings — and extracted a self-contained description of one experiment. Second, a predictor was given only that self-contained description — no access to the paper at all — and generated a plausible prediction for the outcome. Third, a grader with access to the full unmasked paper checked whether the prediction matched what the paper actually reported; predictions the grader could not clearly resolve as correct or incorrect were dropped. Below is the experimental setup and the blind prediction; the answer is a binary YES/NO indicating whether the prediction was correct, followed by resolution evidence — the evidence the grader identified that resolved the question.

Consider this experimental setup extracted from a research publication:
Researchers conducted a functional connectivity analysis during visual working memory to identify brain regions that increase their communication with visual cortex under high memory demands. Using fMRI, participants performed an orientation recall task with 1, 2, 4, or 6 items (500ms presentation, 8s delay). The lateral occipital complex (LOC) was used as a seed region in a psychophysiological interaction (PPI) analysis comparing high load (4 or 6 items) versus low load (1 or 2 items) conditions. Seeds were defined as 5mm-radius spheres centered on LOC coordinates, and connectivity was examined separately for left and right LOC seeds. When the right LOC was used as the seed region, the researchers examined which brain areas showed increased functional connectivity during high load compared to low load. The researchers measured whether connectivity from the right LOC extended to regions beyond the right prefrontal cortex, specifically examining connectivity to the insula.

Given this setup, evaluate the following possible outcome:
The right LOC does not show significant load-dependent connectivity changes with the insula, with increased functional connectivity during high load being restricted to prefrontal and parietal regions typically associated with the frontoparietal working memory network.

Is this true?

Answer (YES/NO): NO